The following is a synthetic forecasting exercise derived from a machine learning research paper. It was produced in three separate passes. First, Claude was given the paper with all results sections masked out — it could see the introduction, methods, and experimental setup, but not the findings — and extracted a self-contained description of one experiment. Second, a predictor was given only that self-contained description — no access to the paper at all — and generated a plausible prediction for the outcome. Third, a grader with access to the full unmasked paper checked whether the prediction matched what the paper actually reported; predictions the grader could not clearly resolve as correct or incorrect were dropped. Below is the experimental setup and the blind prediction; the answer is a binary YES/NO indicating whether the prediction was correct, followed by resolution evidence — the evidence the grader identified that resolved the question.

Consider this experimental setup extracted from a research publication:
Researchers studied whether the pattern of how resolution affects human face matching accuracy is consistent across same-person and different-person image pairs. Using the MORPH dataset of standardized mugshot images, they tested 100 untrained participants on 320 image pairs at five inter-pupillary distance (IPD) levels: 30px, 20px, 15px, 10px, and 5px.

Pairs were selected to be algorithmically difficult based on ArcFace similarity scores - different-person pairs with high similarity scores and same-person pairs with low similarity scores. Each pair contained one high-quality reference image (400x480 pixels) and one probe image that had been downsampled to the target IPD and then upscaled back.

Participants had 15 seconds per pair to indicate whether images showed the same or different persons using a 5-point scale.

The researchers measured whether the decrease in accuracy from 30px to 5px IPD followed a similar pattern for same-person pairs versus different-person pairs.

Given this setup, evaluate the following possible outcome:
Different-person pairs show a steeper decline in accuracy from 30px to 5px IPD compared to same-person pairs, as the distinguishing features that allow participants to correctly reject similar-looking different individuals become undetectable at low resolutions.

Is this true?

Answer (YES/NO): NO